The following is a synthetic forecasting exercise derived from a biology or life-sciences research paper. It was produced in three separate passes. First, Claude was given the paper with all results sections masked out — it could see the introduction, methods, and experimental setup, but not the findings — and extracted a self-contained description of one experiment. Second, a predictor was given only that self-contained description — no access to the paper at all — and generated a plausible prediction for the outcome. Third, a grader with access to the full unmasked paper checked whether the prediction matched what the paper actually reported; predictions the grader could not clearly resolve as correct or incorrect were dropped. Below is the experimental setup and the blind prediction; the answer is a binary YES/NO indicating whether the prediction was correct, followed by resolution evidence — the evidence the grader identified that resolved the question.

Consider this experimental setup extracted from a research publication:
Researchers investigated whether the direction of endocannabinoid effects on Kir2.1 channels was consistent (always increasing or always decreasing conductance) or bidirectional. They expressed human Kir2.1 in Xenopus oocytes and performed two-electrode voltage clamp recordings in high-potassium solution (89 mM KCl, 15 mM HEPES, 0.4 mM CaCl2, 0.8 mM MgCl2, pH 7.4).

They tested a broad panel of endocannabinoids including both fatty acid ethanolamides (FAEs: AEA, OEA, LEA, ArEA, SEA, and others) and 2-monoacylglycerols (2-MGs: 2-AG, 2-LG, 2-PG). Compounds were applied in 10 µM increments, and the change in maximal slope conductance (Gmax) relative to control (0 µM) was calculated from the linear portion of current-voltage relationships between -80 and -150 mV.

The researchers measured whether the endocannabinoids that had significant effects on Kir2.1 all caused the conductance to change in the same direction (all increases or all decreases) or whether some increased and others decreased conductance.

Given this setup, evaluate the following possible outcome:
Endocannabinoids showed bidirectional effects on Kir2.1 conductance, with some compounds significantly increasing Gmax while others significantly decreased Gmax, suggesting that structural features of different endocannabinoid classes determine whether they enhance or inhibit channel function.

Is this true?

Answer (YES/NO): NO